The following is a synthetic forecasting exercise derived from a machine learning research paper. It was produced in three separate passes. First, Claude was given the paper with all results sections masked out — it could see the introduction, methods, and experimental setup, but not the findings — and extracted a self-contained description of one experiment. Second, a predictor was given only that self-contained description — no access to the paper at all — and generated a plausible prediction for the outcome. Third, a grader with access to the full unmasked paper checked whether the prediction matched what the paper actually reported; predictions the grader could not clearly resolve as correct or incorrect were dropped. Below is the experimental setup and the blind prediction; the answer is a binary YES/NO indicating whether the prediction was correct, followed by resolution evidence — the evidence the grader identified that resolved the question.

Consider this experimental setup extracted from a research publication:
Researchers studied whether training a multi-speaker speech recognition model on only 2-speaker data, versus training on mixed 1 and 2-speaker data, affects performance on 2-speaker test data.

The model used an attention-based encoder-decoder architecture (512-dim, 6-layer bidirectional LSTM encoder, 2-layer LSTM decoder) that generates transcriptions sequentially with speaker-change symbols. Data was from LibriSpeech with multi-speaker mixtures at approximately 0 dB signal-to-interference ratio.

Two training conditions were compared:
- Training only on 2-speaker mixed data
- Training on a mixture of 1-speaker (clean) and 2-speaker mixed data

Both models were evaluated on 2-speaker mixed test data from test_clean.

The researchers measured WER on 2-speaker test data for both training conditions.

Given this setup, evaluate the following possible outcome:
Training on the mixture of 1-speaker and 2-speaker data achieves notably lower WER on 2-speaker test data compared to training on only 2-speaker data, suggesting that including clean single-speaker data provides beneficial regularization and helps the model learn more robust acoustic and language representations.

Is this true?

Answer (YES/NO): NO